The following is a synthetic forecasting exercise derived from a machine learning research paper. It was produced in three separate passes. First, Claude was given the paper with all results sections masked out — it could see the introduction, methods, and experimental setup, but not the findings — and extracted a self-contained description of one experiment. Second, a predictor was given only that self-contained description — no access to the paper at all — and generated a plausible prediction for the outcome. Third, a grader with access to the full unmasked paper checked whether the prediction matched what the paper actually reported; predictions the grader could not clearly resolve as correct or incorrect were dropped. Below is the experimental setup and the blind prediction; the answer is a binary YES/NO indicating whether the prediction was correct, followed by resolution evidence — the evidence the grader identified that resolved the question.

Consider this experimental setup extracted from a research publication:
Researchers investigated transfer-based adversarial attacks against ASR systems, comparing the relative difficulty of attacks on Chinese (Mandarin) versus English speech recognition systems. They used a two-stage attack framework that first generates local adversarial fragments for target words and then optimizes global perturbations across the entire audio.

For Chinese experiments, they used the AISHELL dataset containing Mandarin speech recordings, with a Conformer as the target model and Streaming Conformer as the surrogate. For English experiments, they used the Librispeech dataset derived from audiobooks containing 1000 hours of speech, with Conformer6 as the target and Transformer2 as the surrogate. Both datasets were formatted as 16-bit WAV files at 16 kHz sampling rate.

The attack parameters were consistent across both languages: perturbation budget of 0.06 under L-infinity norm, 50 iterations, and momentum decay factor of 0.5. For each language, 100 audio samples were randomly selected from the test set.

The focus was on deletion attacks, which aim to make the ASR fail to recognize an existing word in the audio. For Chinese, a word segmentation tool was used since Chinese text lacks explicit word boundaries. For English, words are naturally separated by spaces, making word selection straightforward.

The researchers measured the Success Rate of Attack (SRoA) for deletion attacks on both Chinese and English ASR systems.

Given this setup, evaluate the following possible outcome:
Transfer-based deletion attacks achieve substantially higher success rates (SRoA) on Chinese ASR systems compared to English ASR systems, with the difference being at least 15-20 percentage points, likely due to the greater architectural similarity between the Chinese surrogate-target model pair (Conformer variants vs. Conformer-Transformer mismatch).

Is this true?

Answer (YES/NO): YES